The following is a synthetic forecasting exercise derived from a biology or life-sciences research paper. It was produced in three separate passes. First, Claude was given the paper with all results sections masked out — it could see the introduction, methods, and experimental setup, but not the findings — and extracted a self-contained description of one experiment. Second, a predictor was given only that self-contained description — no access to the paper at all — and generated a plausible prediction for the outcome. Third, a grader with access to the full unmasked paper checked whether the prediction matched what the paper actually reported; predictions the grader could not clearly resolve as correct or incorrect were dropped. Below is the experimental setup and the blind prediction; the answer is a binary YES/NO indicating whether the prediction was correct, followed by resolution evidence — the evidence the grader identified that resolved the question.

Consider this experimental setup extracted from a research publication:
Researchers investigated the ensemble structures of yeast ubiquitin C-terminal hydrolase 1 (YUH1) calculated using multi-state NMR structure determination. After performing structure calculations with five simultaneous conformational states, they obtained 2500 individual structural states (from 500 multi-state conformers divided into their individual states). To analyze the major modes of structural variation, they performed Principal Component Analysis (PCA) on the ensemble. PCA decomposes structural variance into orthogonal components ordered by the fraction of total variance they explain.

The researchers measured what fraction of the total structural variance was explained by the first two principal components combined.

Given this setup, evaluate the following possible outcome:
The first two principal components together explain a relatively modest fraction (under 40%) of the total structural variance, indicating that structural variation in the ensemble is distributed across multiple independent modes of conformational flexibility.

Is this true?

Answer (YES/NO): NO